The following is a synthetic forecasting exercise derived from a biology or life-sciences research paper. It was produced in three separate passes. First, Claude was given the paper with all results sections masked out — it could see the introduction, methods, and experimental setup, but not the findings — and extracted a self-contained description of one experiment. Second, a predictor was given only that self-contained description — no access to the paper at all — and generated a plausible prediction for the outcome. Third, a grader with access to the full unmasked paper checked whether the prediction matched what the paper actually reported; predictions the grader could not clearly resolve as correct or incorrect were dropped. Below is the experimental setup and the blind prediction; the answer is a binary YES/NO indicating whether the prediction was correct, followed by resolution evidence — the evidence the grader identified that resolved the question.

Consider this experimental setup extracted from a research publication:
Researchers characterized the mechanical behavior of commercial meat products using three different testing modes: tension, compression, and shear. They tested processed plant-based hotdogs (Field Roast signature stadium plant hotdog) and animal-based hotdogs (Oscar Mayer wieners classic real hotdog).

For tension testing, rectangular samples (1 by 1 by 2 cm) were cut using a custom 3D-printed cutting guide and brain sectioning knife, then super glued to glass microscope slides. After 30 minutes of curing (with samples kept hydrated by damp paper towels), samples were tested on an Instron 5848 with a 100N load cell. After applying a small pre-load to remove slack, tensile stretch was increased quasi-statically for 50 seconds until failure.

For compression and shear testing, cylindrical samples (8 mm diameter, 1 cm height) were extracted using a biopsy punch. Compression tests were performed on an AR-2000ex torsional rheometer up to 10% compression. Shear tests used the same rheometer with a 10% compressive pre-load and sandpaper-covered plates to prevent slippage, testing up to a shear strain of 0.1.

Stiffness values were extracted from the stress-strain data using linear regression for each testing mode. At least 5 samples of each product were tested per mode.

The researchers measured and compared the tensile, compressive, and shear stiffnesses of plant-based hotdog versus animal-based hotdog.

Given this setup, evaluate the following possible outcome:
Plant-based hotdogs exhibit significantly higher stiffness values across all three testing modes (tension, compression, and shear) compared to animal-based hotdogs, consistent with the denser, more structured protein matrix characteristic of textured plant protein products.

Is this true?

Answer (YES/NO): NO